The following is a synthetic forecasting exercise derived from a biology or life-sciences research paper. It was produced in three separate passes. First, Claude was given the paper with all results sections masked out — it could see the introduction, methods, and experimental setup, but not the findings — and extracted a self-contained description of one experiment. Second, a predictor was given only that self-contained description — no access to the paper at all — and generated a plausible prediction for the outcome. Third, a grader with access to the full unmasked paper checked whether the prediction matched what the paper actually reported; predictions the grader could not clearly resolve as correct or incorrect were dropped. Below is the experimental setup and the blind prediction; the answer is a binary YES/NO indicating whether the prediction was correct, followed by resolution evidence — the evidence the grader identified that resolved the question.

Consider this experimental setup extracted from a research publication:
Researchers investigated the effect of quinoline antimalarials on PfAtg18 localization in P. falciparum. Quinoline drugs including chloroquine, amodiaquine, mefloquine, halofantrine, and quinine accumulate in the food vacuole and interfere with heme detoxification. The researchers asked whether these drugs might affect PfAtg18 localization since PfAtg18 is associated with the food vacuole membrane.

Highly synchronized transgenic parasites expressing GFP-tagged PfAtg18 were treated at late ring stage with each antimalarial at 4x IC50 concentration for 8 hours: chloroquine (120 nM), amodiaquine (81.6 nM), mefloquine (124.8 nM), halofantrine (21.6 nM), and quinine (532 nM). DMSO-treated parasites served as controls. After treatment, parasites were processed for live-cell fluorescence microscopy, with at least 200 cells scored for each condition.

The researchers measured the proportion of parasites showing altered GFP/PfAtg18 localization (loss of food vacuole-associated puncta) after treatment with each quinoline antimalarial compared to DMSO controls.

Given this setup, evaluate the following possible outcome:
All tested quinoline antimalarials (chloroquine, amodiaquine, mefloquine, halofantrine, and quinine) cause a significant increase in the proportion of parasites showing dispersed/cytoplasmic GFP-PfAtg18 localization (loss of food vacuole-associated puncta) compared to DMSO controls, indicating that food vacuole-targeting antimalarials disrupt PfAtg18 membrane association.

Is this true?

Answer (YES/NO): NO